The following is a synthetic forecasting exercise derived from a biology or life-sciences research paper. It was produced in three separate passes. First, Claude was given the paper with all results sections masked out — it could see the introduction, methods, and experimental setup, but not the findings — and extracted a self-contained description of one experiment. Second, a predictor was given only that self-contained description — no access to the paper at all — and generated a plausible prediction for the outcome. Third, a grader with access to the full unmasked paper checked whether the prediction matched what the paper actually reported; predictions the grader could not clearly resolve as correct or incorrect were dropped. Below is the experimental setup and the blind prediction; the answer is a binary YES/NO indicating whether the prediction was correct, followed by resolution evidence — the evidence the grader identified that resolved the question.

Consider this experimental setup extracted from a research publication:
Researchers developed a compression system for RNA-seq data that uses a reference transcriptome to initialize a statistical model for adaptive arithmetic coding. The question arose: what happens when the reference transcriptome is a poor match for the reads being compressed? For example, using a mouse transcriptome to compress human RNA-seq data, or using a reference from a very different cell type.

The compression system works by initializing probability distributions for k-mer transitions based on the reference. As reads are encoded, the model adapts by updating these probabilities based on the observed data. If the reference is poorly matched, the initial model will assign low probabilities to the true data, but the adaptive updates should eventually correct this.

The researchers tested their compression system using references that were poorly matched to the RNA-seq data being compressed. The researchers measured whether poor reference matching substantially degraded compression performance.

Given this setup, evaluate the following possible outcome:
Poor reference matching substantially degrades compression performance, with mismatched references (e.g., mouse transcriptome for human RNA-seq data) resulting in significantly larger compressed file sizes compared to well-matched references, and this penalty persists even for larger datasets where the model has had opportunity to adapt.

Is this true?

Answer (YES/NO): NO